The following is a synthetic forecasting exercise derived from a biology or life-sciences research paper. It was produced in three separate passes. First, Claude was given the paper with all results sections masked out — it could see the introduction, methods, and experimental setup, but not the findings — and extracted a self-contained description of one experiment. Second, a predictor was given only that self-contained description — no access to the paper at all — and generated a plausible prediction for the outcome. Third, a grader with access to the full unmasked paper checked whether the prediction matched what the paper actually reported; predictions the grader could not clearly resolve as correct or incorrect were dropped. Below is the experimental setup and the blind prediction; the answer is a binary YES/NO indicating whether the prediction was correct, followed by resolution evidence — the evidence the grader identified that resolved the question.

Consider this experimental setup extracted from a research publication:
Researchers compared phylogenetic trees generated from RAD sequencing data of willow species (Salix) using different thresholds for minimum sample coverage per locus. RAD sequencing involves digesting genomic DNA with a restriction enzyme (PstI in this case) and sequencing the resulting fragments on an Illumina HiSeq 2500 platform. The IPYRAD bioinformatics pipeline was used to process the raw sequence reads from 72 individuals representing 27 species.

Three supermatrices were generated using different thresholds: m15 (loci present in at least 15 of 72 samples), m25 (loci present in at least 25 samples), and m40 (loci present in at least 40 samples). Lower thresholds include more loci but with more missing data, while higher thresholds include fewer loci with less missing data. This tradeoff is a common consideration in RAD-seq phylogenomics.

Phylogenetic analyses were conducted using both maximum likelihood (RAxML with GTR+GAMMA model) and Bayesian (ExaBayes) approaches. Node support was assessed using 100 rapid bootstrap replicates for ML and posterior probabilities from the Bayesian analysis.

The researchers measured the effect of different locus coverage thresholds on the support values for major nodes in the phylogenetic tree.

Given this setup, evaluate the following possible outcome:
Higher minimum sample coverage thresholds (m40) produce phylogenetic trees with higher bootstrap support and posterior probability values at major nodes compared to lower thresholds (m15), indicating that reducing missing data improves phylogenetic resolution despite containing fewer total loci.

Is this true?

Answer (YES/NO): NO